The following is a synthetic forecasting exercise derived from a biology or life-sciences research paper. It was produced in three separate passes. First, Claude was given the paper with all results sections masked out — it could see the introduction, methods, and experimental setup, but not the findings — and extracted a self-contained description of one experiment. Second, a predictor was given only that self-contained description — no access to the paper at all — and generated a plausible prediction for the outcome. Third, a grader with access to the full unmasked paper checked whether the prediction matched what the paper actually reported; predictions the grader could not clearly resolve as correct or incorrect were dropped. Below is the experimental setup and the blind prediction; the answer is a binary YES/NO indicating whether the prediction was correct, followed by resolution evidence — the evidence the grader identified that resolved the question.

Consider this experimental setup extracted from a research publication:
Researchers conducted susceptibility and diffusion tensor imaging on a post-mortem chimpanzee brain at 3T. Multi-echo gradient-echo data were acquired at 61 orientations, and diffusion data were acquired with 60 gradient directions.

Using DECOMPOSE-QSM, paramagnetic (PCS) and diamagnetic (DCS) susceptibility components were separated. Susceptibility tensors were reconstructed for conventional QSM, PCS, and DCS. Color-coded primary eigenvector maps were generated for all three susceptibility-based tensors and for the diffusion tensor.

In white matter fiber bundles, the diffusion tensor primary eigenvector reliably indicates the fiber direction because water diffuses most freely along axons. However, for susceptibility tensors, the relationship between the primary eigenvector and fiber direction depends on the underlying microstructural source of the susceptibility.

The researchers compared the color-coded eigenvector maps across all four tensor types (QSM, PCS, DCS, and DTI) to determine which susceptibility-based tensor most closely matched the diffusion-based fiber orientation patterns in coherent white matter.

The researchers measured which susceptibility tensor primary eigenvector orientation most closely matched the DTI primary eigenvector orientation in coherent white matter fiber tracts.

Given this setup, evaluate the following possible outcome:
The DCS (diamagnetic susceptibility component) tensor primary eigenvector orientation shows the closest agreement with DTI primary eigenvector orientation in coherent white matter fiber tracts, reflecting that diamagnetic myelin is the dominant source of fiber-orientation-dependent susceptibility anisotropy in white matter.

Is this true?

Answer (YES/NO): YES